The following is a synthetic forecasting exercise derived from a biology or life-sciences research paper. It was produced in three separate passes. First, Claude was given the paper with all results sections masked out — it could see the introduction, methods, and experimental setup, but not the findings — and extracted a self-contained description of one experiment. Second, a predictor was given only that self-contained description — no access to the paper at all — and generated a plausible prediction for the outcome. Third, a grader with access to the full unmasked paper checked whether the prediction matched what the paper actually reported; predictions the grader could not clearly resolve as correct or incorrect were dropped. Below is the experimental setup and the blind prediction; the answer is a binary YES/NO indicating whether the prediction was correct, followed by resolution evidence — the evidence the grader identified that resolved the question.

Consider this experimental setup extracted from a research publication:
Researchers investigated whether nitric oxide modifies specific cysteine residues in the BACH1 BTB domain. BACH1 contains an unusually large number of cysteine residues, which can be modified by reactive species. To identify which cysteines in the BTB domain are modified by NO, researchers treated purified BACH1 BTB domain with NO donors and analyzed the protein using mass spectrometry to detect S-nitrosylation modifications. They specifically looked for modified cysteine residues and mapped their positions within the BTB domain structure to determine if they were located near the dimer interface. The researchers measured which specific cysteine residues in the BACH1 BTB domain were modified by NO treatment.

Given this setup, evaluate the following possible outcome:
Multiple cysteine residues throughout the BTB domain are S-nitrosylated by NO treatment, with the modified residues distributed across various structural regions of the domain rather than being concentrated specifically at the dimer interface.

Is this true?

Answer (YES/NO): NO